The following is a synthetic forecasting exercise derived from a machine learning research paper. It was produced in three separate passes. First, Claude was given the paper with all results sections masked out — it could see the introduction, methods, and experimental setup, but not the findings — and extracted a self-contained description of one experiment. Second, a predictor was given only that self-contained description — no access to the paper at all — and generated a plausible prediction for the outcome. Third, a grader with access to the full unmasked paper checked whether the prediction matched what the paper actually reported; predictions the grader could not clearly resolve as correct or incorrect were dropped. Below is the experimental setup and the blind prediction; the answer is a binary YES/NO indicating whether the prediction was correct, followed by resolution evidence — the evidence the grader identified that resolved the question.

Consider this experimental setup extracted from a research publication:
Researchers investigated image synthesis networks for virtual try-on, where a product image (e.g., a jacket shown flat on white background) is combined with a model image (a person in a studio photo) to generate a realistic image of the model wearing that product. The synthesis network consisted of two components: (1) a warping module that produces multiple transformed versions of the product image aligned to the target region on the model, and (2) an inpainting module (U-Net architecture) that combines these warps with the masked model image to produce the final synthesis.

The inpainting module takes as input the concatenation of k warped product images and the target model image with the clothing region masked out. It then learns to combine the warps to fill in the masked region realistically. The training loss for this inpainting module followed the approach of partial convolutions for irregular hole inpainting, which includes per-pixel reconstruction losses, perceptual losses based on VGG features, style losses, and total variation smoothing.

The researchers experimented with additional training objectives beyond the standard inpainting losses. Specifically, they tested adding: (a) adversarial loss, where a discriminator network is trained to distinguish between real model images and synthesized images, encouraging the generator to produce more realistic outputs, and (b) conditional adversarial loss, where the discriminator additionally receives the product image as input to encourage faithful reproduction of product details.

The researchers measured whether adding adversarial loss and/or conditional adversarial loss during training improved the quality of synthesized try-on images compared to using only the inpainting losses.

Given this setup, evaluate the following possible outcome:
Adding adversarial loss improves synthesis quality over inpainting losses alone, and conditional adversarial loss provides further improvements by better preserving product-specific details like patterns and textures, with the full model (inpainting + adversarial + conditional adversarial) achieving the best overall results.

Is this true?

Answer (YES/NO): NO